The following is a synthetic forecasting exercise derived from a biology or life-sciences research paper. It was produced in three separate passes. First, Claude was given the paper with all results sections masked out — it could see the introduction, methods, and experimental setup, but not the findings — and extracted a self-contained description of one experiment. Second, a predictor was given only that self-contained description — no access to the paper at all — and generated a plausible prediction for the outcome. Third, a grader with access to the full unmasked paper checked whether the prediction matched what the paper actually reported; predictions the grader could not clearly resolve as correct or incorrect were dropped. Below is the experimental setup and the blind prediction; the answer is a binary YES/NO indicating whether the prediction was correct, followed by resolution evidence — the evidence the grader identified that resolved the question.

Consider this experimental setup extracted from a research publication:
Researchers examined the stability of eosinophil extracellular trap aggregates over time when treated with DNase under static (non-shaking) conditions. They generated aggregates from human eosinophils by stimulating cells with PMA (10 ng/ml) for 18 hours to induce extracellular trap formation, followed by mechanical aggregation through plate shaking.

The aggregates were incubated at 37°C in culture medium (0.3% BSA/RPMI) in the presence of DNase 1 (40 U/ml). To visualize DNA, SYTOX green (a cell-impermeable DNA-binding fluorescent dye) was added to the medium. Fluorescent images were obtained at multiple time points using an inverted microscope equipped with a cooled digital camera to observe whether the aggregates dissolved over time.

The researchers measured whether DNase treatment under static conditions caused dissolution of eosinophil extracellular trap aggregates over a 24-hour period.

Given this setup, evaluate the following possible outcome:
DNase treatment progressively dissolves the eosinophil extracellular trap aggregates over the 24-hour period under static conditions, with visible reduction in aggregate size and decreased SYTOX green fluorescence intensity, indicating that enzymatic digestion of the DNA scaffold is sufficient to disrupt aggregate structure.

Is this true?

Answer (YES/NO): NO